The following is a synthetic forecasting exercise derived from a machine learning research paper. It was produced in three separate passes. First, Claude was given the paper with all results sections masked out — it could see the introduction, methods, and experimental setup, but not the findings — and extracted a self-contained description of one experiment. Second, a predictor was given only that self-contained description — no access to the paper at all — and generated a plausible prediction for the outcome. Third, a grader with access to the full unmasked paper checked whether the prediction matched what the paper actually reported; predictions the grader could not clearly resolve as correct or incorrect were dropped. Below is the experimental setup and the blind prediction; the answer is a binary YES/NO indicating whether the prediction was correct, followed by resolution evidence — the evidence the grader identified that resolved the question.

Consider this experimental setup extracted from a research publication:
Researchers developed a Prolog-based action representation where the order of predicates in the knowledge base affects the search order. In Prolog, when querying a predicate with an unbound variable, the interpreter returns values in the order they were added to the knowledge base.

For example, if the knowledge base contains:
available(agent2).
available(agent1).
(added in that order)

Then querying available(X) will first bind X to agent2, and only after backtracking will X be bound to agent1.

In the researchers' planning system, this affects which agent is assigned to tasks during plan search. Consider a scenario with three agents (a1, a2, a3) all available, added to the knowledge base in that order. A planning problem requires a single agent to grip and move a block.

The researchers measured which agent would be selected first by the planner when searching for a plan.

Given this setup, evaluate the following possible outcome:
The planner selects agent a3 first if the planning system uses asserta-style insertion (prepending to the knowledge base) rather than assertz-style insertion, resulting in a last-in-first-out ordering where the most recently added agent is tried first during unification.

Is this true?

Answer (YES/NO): NO